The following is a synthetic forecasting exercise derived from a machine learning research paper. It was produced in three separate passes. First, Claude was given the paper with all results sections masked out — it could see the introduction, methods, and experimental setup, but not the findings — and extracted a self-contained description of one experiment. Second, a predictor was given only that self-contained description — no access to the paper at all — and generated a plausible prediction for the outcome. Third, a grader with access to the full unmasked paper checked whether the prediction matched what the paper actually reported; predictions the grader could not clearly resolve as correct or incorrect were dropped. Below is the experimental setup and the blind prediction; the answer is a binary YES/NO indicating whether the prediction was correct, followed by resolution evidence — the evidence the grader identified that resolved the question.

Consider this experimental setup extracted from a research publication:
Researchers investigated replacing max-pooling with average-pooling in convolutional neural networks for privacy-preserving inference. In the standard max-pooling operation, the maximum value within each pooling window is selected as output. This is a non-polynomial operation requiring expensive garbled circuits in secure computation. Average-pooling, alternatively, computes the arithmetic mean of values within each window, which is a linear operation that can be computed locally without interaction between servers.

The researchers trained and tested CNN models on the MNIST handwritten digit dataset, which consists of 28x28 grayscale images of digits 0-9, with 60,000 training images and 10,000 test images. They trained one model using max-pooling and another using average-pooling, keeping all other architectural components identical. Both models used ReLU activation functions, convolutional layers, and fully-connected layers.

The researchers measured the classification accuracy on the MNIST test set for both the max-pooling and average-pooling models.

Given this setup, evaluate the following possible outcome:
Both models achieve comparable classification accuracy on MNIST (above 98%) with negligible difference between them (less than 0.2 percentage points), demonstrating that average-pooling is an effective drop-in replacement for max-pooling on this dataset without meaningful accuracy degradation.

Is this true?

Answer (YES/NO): YES